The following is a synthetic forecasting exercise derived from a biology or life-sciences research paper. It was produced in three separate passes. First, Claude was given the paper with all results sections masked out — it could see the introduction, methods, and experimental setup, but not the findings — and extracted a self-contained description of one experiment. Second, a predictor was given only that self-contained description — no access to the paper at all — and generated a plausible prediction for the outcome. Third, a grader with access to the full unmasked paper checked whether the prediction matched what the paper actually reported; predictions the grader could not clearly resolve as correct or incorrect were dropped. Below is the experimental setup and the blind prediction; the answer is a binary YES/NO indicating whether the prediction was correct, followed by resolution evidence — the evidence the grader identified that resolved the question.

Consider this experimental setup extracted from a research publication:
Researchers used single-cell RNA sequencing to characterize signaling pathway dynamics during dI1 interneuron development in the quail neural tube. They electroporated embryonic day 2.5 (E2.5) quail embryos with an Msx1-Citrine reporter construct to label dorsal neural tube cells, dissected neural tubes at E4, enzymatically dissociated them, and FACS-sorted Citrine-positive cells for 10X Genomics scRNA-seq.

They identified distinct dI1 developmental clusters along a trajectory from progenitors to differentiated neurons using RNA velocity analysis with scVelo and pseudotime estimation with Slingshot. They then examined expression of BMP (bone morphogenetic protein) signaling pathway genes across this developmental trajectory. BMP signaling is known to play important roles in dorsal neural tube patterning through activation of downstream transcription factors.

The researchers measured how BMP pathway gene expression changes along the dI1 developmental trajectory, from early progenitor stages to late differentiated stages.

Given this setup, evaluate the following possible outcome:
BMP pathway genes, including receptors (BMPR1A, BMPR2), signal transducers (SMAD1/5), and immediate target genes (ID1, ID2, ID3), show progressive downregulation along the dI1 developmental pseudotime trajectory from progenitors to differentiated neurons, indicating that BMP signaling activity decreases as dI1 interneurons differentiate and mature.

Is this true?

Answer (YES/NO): NO